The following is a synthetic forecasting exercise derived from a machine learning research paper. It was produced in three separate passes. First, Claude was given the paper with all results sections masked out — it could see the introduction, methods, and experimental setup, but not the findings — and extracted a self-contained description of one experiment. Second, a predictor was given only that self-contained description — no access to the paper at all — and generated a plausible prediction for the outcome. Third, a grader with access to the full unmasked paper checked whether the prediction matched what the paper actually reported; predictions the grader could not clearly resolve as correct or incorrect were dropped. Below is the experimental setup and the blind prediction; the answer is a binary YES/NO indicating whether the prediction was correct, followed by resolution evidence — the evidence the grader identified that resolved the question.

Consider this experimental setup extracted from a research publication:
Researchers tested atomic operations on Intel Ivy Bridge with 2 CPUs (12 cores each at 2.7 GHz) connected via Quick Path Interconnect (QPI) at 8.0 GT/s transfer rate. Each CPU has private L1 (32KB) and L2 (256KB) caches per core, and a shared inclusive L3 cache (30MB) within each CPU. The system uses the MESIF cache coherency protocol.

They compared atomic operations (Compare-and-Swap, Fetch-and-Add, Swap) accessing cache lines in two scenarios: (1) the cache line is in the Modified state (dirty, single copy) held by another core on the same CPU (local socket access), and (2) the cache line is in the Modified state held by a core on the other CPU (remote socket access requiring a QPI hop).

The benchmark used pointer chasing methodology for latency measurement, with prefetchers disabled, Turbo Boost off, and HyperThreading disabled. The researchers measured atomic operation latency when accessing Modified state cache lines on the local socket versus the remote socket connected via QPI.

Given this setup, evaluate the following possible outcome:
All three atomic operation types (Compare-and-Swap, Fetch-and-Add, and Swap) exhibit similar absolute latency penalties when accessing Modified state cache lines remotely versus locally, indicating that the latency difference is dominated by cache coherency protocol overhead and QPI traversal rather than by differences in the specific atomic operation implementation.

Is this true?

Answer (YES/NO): YES